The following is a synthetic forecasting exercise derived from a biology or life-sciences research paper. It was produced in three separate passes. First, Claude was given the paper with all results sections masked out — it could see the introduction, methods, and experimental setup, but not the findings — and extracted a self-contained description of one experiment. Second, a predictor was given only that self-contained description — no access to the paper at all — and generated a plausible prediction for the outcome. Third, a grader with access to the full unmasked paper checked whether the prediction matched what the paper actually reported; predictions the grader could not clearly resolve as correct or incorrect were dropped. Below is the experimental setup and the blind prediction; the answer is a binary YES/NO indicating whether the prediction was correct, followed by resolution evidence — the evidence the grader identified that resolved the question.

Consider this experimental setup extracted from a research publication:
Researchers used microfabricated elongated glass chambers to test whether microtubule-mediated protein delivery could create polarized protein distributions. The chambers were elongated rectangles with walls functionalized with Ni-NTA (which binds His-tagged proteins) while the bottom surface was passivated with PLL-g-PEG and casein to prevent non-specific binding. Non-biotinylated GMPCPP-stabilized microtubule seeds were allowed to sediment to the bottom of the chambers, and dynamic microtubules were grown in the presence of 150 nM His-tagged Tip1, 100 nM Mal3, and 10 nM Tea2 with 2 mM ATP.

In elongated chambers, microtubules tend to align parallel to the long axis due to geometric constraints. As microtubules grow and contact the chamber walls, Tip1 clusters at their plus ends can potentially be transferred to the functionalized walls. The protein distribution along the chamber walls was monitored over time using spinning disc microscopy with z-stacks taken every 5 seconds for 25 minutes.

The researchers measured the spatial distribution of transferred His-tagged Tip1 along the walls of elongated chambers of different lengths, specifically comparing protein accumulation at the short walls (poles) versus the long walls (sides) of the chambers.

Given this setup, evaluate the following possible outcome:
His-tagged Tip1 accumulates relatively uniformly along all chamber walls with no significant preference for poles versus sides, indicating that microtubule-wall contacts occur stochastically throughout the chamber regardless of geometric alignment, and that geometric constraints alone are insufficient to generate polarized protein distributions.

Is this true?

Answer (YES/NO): NO